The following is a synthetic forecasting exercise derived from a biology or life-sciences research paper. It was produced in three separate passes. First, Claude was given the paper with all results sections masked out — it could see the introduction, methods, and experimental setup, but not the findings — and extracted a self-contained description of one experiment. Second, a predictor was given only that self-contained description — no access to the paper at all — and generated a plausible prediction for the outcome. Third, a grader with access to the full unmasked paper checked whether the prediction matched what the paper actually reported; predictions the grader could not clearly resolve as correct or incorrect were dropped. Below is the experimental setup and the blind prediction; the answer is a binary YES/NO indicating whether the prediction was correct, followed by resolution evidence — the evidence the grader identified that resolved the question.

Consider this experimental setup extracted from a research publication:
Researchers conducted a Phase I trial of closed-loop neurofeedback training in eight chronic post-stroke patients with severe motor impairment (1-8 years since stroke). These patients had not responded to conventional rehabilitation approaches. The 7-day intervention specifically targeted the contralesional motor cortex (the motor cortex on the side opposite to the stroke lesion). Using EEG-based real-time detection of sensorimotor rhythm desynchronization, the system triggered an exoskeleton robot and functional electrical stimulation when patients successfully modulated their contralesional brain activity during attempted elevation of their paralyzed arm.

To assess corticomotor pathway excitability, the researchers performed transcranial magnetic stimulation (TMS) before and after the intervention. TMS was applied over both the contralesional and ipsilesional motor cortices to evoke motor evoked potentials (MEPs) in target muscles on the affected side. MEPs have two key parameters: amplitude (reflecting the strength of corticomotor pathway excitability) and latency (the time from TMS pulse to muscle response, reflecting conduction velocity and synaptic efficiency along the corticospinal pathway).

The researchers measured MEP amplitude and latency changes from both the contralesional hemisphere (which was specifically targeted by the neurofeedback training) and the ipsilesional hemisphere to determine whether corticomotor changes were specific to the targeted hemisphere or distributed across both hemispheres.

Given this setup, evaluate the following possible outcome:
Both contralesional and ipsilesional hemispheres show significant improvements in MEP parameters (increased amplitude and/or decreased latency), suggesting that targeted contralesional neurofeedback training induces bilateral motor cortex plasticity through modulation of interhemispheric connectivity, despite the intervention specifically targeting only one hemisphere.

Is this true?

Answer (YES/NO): NO